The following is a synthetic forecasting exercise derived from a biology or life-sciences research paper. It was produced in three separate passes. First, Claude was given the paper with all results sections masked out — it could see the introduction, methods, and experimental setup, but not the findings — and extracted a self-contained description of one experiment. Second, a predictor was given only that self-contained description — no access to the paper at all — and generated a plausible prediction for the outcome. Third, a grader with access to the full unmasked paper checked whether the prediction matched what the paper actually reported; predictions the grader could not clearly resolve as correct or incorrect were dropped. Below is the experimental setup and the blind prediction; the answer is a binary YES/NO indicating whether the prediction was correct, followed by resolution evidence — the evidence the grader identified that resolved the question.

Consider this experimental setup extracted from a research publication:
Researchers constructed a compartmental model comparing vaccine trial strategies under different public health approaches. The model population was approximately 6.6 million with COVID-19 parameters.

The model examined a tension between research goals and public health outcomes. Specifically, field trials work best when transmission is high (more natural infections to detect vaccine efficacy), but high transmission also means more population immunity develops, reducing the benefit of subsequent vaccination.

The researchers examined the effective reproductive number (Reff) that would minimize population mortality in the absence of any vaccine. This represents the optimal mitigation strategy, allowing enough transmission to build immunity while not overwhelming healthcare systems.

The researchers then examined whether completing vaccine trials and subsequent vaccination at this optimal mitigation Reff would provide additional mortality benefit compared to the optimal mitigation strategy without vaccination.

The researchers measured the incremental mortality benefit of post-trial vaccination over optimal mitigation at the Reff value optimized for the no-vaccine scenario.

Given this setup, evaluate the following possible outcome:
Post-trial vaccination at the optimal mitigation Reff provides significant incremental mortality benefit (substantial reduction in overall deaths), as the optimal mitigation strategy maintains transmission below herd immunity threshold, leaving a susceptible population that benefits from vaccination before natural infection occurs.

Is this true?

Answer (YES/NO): NO